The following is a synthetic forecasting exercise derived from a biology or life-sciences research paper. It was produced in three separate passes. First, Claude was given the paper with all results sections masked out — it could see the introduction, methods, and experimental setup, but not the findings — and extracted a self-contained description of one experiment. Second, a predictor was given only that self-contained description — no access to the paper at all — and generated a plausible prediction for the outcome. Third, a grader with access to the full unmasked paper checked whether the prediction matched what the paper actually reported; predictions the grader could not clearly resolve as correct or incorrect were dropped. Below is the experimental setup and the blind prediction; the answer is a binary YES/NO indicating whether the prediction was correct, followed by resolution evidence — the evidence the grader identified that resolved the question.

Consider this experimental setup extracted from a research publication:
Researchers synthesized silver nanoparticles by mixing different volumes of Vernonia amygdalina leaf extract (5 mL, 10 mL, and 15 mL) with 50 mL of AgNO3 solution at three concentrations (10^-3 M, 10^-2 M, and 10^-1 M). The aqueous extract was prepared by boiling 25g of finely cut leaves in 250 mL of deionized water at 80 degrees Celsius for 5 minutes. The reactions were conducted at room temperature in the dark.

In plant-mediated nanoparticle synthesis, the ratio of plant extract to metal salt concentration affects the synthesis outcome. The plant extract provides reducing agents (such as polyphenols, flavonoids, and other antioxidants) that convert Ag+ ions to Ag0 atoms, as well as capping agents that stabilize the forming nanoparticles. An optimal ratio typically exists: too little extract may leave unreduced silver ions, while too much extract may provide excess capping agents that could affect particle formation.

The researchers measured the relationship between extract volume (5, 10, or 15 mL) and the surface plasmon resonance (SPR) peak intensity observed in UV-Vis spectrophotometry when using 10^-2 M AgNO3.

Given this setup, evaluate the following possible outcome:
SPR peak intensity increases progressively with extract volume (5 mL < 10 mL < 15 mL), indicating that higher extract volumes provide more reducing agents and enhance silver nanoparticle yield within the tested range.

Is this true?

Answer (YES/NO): YES